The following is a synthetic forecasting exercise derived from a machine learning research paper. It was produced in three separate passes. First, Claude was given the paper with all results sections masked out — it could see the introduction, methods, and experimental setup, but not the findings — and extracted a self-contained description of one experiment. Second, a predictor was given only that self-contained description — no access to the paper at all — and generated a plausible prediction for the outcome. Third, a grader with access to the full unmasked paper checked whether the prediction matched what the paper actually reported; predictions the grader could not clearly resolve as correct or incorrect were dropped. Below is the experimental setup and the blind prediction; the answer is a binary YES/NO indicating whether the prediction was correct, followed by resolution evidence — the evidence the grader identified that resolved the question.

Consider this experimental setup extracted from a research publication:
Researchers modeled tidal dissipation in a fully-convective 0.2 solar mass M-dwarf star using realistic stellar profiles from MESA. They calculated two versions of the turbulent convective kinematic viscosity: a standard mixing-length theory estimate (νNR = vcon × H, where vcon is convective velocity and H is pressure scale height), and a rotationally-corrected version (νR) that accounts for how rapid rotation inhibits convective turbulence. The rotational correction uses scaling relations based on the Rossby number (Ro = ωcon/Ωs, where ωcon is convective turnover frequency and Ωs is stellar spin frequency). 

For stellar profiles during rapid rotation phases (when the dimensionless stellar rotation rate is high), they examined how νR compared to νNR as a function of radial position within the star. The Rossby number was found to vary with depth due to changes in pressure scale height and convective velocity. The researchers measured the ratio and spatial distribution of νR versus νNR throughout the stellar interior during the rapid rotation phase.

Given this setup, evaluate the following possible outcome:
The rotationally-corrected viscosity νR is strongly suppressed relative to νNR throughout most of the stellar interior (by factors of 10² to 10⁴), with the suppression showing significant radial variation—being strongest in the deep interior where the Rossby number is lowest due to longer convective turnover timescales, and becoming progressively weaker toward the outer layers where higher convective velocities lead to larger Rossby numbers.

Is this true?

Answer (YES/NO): NO